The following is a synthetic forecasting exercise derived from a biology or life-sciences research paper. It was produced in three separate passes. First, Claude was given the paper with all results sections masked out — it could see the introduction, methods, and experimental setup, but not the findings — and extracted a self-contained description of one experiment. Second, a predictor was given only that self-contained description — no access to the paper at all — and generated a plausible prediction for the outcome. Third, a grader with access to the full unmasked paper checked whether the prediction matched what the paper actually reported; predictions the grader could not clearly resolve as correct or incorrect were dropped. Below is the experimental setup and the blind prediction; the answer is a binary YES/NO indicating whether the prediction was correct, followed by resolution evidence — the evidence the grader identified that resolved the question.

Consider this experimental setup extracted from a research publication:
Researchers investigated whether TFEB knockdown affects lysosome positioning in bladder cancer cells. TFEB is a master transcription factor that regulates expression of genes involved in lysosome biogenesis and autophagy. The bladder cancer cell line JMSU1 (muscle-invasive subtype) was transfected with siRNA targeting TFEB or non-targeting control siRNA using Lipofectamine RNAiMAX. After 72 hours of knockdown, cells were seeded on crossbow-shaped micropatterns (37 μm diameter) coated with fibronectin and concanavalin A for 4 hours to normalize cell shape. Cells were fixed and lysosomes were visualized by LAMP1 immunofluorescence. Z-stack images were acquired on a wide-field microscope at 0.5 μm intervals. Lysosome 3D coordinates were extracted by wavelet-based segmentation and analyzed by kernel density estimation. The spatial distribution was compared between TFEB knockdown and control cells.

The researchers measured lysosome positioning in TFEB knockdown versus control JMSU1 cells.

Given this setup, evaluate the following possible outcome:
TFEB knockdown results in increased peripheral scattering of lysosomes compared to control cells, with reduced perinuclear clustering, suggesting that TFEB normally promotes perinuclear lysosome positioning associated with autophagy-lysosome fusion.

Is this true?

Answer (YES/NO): NO